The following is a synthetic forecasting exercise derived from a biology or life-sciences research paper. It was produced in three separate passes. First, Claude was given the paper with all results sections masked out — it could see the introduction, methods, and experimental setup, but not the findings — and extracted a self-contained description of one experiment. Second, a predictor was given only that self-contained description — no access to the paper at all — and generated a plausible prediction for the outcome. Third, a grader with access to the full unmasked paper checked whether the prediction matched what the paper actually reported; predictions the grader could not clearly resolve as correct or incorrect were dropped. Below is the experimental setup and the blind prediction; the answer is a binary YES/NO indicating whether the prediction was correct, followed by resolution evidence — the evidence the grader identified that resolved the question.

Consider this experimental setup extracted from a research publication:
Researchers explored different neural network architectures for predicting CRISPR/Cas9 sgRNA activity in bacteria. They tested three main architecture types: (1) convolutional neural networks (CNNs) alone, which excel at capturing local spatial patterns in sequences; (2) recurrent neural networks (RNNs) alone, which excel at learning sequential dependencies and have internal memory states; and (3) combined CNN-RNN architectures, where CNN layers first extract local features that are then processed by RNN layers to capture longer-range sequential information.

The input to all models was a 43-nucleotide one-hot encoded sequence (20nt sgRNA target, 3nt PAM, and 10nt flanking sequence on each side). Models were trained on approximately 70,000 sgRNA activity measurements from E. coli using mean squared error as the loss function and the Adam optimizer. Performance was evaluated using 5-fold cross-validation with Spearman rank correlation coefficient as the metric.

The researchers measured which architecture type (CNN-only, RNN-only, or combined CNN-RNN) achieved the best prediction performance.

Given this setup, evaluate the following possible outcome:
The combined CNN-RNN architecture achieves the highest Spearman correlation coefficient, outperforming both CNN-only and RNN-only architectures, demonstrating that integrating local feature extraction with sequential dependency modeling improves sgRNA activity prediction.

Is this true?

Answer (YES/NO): YES